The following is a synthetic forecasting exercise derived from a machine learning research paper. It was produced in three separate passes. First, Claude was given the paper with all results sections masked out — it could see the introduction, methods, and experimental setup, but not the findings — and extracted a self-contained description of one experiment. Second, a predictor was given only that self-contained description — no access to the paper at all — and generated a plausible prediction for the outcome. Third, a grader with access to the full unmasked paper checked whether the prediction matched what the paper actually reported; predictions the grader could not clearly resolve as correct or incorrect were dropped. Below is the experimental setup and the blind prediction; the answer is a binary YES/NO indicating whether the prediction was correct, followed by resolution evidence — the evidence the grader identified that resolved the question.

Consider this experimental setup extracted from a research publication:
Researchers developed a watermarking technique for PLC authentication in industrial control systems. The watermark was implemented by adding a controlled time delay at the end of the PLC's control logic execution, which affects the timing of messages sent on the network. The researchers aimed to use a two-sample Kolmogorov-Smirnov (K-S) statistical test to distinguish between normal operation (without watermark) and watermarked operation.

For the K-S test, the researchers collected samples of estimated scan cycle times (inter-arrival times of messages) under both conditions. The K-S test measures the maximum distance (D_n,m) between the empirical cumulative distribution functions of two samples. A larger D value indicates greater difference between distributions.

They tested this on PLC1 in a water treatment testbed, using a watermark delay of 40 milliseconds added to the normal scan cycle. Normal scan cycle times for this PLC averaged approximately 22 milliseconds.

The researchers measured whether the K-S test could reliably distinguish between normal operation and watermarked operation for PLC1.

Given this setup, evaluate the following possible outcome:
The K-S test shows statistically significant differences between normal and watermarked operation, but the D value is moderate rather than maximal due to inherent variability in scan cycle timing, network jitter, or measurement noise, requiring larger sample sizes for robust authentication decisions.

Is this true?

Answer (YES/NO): NO